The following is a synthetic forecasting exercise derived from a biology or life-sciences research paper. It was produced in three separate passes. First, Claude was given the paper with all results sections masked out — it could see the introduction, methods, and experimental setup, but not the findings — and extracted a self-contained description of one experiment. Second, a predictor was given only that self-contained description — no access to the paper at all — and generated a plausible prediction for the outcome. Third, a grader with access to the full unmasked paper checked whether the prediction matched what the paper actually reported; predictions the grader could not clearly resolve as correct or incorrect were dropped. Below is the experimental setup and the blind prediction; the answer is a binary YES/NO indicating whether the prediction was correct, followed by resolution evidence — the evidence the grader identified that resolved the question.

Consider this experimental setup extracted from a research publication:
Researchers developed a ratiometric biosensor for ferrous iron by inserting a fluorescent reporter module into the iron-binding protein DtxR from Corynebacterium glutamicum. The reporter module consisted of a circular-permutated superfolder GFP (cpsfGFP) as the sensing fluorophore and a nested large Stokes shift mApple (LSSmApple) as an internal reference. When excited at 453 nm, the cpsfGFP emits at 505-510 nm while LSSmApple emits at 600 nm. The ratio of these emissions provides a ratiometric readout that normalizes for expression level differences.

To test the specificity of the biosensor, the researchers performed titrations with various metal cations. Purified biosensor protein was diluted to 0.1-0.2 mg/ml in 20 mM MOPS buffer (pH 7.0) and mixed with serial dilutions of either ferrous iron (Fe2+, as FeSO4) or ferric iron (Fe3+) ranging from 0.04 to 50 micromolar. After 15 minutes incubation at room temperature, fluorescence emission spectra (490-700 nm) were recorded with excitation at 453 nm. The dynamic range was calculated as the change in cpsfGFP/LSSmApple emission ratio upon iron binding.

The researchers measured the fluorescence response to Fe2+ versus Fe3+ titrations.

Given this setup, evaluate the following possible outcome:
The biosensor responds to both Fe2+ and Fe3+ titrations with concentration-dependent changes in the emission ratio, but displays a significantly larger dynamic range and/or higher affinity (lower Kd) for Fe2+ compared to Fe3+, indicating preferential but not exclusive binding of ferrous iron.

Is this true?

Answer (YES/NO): NO